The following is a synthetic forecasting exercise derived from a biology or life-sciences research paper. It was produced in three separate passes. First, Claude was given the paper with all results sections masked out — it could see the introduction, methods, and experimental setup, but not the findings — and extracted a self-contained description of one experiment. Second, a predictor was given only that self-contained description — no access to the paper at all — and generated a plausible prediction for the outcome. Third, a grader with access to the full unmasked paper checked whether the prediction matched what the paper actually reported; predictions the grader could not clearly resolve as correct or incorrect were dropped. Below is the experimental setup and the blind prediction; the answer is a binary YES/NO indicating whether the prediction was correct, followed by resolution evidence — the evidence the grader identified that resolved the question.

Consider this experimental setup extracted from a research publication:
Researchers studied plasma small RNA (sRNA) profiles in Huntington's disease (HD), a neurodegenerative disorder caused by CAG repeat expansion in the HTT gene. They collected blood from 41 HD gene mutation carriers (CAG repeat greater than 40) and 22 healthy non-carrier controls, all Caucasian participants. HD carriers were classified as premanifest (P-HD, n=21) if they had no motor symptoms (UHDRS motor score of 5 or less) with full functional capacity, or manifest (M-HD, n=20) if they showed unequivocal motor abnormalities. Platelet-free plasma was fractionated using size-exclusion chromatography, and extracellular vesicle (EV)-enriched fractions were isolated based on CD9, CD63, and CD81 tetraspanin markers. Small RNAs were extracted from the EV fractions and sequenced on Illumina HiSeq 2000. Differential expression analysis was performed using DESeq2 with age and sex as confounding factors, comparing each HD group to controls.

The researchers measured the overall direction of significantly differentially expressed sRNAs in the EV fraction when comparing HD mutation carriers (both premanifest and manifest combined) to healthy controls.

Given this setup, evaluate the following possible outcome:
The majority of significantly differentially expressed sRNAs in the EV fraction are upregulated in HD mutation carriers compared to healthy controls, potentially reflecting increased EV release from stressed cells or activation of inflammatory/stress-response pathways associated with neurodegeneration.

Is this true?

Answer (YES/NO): NO